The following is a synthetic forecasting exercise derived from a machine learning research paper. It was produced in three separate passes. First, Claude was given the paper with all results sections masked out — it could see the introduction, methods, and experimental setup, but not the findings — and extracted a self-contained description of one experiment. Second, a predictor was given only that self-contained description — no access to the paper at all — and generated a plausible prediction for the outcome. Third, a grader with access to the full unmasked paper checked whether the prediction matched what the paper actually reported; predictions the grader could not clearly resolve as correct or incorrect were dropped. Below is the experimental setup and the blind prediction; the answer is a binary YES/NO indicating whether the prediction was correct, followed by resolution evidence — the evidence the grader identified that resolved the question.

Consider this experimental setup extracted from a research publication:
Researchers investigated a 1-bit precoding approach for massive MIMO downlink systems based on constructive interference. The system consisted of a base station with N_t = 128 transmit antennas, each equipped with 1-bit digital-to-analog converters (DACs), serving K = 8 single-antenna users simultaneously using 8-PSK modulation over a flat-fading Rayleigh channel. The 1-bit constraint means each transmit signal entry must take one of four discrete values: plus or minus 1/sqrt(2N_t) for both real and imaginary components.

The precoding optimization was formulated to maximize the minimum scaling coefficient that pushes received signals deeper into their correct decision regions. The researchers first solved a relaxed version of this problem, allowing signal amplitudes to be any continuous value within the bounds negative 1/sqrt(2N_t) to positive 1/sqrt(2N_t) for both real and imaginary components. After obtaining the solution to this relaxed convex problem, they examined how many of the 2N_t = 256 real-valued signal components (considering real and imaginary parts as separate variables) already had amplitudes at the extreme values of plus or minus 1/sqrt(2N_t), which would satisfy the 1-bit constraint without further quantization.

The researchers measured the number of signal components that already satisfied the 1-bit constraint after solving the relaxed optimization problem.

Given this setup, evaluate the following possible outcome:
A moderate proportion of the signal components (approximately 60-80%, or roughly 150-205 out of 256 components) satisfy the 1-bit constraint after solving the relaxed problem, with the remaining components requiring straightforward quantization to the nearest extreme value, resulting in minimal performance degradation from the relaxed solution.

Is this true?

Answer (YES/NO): NO